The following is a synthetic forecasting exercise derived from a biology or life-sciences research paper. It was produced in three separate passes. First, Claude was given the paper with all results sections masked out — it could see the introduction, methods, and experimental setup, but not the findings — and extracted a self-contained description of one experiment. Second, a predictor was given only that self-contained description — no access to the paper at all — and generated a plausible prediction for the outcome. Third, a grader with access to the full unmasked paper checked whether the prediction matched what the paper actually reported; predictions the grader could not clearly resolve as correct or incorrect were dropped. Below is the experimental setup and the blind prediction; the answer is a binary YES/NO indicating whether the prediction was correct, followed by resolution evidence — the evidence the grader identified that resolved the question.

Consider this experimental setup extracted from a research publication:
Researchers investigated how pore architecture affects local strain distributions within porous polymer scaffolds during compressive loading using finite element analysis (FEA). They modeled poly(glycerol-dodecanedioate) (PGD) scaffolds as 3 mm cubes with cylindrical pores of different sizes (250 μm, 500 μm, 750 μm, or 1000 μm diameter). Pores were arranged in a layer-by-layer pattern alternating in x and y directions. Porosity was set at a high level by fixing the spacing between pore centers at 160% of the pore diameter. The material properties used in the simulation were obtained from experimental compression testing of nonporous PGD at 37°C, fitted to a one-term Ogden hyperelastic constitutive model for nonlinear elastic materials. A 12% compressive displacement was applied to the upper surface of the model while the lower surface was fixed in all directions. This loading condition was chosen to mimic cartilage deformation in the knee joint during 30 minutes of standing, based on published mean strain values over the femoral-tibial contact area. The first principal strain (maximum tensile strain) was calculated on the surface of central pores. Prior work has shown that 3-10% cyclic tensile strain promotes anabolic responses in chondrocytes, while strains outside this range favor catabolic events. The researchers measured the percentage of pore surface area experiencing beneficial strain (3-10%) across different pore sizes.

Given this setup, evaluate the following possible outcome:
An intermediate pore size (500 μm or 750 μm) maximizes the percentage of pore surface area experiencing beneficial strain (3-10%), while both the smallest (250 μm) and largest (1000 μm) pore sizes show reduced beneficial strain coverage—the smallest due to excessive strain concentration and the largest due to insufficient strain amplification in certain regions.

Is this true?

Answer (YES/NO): NO